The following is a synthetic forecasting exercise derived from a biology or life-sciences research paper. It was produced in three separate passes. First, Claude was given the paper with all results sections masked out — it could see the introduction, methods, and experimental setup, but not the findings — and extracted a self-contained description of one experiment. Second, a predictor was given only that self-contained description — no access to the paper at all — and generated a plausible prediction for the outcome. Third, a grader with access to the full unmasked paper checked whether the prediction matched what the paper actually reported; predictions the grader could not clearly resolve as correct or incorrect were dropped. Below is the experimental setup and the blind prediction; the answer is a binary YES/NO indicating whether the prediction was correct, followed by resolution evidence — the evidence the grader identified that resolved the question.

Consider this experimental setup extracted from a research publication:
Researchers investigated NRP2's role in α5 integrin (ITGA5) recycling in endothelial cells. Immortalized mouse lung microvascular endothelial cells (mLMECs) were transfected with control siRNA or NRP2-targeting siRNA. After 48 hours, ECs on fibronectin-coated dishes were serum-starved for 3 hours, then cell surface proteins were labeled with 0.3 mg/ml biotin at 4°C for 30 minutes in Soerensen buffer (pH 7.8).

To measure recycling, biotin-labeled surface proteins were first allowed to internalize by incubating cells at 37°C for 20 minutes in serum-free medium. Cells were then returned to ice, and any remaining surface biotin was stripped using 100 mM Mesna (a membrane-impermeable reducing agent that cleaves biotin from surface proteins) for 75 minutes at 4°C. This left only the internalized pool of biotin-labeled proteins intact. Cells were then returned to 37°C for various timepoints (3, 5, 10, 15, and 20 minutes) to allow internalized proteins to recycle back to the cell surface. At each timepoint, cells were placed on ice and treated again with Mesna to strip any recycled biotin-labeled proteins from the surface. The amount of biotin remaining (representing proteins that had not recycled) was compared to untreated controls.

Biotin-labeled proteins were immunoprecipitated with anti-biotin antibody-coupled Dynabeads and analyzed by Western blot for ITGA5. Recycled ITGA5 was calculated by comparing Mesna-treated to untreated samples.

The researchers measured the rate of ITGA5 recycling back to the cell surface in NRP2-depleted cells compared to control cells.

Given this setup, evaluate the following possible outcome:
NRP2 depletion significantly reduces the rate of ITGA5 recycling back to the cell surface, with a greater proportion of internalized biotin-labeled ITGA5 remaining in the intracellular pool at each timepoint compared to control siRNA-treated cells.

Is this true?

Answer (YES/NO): YES